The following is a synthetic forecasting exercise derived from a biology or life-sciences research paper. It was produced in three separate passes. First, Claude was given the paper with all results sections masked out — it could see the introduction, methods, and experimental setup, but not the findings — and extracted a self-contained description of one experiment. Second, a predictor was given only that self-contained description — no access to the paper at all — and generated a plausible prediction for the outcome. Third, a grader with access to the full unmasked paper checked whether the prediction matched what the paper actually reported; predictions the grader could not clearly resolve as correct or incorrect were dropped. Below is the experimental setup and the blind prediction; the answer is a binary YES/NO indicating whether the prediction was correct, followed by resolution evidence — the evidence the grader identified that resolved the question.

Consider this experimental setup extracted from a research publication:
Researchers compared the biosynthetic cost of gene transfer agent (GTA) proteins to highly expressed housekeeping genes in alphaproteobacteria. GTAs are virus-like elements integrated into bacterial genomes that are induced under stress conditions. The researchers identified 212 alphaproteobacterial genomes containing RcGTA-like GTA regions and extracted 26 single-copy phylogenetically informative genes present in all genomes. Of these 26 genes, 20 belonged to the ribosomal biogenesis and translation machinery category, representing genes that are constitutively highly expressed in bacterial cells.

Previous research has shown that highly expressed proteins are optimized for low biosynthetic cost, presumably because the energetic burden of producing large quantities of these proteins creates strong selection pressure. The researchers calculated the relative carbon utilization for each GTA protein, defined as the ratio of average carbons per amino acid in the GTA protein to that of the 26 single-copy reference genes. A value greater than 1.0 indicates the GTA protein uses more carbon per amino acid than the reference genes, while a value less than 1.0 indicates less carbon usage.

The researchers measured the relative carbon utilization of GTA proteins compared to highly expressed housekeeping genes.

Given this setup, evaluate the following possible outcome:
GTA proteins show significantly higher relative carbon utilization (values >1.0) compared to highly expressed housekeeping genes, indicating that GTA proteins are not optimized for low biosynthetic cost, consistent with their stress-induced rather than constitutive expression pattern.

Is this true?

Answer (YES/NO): NO